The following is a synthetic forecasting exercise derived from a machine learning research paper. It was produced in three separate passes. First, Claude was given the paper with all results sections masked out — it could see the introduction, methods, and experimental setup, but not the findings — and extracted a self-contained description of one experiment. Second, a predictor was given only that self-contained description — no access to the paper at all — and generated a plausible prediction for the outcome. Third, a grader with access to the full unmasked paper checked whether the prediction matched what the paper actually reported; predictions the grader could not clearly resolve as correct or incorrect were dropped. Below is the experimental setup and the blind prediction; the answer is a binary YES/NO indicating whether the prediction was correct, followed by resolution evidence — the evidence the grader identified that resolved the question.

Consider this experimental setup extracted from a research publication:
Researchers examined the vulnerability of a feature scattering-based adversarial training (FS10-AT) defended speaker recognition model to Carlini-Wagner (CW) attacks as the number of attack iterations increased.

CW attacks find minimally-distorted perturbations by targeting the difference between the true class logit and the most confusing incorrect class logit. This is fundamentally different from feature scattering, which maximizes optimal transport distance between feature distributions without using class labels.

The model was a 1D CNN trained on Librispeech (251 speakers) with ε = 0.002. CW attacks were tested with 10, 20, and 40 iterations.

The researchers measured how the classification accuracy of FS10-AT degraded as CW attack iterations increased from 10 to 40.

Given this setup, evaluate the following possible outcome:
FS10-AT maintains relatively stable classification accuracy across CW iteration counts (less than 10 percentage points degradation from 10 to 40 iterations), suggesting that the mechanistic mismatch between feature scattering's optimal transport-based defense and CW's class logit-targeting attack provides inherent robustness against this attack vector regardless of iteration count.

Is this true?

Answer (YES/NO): NO